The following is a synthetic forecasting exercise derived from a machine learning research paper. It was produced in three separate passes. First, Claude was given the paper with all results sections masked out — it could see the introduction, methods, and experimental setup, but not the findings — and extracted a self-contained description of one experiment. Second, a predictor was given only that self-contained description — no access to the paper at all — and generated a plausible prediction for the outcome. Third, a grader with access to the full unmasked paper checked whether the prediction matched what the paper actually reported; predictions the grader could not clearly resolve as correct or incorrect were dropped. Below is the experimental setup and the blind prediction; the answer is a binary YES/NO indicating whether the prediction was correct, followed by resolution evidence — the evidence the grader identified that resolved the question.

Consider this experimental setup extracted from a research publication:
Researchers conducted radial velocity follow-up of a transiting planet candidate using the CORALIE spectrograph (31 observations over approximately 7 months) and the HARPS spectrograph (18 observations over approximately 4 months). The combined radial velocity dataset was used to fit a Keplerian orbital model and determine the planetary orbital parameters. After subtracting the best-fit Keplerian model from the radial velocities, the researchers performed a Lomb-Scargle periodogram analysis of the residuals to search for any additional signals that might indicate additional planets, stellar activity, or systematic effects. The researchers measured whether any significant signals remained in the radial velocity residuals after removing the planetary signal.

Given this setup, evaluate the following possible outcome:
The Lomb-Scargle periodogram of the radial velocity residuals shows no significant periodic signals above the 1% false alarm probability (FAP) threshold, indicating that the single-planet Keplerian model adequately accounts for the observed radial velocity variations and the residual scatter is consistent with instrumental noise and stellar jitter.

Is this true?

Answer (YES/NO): YES